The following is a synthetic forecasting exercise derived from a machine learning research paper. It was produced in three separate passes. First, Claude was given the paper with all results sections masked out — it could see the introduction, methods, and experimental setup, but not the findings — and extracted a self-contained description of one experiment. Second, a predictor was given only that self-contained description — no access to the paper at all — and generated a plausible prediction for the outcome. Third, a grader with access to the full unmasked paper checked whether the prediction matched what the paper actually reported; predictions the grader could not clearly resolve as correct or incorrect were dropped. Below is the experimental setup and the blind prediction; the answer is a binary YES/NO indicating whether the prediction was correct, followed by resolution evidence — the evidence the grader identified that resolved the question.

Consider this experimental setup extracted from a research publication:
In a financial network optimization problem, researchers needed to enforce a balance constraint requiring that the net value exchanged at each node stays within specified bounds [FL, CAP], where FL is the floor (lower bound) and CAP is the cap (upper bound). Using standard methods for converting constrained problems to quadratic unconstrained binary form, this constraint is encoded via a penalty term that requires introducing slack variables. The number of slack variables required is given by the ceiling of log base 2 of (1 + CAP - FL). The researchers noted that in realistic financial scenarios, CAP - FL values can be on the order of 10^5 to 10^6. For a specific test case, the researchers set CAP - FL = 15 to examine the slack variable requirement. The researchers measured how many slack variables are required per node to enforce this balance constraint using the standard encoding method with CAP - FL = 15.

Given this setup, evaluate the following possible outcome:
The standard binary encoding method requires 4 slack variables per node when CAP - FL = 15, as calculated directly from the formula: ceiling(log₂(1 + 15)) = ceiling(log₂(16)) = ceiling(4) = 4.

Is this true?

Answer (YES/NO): YES